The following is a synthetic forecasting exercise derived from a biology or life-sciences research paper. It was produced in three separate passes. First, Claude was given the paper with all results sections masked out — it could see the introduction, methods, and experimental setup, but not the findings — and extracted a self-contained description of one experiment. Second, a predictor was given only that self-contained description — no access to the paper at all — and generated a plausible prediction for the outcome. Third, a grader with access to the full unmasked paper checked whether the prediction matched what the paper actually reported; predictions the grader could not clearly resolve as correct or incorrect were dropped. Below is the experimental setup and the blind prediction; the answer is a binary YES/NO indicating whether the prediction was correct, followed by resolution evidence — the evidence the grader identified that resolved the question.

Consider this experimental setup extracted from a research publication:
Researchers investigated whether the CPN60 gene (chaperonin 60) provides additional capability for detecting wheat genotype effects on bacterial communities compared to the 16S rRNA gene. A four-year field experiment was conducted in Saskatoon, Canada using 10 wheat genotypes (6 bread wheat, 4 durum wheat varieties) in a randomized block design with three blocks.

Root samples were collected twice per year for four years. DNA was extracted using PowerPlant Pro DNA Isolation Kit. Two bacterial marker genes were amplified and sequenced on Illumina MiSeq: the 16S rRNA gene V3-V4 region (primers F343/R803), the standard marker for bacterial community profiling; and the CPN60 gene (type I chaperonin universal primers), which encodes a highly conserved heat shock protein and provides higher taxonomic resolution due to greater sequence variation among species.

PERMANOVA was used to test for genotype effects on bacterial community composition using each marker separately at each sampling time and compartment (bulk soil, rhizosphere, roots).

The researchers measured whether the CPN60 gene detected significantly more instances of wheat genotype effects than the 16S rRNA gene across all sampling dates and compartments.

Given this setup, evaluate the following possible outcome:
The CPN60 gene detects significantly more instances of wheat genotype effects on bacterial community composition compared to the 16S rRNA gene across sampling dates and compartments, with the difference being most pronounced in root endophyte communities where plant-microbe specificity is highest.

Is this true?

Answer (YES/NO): NO